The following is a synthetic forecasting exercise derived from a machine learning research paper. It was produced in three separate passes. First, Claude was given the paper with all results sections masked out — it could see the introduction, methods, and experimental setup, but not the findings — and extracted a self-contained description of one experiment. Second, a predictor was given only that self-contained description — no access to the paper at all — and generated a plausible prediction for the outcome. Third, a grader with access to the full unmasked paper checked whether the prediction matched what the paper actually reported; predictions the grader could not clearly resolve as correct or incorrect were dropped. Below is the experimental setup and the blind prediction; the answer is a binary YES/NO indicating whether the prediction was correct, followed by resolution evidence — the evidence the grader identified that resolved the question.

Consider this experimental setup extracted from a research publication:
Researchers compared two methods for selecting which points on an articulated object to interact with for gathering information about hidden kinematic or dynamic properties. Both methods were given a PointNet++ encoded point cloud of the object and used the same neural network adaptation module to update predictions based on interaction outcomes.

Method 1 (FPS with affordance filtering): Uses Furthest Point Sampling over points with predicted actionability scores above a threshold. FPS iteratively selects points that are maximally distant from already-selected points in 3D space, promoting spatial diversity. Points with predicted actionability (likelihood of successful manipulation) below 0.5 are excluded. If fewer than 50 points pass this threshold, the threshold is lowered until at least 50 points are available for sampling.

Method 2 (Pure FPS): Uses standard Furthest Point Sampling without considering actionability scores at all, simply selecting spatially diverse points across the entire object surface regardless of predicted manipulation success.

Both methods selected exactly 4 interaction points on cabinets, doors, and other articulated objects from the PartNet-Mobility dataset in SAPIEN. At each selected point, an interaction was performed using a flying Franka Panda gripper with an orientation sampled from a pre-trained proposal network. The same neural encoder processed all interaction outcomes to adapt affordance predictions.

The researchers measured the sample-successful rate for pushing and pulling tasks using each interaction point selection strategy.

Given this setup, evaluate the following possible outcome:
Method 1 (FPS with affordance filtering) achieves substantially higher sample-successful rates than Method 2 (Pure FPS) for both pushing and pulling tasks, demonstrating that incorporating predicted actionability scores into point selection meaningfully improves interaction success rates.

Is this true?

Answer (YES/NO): NO